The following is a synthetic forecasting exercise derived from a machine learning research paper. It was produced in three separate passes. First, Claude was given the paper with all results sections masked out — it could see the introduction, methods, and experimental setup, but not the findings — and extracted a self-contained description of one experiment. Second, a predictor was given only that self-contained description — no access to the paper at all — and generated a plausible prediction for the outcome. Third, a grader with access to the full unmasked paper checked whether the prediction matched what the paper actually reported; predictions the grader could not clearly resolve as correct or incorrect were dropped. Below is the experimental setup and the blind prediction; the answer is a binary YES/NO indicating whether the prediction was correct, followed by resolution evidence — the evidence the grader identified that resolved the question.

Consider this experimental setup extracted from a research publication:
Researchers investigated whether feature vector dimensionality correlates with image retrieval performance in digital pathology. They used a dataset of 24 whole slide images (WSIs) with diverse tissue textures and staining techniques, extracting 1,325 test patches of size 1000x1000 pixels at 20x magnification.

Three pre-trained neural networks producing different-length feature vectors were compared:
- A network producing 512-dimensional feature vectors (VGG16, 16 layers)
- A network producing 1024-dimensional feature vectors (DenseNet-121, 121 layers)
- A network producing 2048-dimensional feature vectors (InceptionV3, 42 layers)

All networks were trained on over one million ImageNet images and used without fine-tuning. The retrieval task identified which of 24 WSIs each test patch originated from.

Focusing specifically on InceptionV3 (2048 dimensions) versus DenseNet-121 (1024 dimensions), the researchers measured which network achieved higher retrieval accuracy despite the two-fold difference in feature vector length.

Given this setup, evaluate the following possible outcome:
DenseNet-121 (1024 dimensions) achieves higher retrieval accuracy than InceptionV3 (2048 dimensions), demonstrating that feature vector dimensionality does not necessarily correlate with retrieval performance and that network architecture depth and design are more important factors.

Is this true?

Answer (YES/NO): YES